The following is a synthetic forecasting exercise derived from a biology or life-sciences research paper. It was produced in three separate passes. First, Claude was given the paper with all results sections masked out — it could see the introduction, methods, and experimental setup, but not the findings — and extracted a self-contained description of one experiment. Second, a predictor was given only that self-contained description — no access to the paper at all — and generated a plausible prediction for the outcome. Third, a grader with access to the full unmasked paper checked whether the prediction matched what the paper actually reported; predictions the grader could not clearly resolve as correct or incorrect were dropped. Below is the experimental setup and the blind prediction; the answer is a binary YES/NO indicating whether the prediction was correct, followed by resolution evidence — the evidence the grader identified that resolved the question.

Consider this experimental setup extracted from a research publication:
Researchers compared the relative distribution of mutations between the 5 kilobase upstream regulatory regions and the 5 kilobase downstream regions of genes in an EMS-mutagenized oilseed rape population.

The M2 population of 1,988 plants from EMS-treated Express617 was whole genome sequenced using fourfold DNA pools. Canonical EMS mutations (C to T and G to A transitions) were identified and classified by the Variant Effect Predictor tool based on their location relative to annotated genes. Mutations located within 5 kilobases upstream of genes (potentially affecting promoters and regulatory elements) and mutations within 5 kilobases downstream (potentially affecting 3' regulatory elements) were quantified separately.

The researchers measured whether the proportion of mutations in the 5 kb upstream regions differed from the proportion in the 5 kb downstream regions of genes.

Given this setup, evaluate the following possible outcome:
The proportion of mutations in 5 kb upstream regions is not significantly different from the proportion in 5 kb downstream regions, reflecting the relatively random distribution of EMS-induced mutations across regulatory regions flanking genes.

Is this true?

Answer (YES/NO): YES